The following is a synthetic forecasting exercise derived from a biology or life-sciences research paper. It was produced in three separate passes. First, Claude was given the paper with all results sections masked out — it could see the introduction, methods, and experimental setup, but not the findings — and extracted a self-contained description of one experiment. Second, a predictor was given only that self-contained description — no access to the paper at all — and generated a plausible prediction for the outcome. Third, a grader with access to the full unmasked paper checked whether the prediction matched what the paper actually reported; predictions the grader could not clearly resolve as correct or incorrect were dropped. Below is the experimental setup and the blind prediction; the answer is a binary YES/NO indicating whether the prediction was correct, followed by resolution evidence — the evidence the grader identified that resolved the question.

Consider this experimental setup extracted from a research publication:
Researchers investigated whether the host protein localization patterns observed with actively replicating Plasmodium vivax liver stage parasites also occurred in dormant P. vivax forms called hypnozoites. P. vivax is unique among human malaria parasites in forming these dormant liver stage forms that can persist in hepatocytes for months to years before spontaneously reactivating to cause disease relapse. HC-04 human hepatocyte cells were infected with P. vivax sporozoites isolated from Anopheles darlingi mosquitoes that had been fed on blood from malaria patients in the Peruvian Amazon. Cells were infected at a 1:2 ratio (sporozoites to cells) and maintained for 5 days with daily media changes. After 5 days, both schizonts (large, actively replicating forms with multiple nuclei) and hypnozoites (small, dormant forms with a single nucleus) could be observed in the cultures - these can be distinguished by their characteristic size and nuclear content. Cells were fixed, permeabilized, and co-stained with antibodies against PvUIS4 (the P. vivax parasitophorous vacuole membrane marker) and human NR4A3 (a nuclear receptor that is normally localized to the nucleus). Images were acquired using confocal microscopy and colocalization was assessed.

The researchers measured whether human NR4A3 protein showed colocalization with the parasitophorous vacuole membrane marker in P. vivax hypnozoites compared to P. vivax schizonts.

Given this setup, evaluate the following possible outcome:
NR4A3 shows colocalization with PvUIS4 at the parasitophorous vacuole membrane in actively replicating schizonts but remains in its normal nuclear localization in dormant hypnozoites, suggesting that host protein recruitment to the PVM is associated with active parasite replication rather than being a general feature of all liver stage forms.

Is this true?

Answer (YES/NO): NO